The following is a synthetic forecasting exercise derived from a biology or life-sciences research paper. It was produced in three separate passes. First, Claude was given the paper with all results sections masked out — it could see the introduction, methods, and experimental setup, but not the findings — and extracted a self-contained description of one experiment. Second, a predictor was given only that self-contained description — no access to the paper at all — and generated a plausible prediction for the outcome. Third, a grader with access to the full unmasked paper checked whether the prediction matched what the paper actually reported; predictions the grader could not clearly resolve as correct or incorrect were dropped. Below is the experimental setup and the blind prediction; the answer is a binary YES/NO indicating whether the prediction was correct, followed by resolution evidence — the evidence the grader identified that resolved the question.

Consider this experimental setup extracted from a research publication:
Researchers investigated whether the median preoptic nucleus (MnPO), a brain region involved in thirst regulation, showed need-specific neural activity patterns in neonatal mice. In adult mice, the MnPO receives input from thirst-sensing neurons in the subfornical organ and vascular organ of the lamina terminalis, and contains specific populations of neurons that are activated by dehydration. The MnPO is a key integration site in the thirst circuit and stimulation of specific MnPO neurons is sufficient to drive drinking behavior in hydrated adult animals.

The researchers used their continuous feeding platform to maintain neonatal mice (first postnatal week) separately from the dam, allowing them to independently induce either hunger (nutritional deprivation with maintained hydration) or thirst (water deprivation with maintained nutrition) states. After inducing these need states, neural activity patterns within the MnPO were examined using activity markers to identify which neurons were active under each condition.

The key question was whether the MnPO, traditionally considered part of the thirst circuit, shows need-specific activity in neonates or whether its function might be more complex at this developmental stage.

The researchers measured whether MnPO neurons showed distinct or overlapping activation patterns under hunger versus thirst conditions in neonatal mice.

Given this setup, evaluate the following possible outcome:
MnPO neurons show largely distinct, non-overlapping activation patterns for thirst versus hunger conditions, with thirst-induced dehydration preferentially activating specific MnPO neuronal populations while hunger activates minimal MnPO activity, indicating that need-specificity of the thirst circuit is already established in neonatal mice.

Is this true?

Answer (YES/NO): NO